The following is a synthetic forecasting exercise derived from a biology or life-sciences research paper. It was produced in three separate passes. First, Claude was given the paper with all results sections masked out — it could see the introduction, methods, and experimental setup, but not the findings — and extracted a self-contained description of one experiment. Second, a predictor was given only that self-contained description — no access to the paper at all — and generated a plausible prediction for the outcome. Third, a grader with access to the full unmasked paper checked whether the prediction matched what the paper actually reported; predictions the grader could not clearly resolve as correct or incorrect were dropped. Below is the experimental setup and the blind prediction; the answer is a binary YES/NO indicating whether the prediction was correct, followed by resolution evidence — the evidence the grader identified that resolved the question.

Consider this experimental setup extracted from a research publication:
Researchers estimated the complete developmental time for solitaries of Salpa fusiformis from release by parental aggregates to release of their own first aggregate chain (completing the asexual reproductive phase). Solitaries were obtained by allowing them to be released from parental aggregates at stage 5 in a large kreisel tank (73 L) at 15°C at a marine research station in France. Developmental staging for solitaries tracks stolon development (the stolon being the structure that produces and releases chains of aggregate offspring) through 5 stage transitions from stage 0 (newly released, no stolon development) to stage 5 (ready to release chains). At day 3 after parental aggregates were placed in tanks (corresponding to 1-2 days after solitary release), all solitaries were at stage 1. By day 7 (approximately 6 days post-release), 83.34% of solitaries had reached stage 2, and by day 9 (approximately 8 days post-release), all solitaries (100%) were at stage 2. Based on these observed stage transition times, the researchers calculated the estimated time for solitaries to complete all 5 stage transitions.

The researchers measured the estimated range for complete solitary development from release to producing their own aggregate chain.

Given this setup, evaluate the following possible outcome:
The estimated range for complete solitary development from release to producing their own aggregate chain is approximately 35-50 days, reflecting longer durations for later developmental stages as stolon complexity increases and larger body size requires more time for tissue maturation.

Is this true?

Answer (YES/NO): NO